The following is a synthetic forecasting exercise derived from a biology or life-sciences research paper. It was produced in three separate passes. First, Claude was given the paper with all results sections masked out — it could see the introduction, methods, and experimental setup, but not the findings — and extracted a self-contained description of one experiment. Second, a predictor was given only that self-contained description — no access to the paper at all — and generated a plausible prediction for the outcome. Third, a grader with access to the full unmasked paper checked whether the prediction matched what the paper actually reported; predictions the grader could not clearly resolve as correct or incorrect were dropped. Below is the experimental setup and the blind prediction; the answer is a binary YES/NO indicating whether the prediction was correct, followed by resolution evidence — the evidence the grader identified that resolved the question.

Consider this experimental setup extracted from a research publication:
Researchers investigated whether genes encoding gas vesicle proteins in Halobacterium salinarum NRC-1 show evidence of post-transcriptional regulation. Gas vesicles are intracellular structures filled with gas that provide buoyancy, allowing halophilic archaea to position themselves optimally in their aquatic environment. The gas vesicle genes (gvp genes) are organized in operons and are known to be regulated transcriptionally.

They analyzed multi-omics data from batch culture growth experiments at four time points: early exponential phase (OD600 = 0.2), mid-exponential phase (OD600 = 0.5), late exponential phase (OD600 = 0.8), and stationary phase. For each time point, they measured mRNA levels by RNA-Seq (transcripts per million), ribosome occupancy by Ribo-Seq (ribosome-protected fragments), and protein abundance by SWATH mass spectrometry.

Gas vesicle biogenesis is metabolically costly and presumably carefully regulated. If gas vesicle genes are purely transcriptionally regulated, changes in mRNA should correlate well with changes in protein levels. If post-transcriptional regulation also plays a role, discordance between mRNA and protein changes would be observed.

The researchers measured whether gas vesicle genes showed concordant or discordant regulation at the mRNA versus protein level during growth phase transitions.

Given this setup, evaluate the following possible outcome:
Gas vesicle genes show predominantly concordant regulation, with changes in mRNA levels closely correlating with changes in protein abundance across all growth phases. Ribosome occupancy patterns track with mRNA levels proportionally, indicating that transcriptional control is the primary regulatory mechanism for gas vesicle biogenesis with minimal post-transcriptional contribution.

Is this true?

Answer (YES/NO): NO